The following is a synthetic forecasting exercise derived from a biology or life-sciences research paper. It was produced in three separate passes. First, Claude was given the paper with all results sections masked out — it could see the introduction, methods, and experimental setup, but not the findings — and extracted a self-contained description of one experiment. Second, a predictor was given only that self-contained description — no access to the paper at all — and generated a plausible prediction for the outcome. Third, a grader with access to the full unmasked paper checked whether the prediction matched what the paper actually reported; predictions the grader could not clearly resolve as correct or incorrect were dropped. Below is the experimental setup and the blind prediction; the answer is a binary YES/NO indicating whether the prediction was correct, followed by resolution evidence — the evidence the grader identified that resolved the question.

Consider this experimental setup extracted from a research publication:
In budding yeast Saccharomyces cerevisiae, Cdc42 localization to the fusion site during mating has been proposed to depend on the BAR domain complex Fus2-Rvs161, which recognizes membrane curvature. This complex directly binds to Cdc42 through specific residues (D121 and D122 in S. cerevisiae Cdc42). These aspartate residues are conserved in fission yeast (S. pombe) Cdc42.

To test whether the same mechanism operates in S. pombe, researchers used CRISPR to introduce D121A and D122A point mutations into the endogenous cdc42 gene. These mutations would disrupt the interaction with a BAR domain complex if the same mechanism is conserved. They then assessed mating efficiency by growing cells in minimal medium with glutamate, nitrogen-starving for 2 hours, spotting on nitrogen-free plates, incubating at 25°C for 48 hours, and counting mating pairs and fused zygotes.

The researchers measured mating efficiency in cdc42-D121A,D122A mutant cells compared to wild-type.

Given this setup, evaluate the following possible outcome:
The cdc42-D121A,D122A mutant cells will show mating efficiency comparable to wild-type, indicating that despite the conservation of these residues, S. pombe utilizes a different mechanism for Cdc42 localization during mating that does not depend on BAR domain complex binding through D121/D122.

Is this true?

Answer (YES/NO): YES